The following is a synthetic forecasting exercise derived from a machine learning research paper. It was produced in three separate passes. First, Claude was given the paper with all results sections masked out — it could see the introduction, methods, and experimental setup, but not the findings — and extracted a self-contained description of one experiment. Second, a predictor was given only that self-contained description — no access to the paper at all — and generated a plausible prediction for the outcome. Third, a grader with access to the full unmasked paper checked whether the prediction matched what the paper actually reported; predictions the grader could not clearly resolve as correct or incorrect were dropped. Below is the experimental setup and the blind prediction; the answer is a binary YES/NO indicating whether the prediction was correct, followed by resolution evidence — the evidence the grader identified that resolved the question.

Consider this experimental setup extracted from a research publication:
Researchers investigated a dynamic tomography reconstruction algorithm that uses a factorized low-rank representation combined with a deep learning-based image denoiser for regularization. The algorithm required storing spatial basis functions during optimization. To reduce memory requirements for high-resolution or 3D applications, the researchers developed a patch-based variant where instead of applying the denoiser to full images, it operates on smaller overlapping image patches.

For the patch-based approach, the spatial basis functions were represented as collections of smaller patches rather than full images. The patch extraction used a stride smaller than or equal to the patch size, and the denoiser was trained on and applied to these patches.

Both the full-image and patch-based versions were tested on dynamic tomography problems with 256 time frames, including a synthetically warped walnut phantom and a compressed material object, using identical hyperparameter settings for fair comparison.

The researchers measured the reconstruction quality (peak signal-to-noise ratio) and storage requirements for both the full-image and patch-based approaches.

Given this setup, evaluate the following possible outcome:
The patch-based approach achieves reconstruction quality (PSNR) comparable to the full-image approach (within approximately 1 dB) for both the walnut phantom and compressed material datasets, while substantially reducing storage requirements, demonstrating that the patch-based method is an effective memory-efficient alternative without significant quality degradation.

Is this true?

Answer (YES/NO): YES